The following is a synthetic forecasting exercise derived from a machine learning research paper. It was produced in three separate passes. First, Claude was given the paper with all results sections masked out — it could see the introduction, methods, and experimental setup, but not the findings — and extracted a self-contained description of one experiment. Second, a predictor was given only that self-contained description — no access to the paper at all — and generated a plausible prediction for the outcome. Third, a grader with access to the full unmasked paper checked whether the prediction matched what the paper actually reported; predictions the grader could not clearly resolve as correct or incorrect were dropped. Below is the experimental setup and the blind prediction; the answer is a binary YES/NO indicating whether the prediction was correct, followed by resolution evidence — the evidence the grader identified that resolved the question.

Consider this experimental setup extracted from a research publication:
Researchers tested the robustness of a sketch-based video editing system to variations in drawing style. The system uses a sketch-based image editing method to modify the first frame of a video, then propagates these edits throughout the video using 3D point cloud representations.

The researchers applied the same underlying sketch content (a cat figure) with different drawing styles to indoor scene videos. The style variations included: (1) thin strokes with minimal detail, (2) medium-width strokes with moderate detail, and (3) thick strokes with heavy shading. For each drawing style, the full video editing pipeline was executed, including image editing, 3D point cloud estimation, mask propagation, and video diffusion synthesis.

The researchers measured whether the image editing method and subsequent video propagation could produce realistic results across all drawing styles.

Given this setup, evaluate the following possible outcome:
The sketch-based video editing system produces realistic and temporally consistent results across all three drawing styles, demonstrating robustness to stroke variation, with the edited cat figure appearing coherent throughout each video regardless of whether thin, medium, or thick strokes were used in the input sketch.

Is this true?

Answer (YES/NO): YES